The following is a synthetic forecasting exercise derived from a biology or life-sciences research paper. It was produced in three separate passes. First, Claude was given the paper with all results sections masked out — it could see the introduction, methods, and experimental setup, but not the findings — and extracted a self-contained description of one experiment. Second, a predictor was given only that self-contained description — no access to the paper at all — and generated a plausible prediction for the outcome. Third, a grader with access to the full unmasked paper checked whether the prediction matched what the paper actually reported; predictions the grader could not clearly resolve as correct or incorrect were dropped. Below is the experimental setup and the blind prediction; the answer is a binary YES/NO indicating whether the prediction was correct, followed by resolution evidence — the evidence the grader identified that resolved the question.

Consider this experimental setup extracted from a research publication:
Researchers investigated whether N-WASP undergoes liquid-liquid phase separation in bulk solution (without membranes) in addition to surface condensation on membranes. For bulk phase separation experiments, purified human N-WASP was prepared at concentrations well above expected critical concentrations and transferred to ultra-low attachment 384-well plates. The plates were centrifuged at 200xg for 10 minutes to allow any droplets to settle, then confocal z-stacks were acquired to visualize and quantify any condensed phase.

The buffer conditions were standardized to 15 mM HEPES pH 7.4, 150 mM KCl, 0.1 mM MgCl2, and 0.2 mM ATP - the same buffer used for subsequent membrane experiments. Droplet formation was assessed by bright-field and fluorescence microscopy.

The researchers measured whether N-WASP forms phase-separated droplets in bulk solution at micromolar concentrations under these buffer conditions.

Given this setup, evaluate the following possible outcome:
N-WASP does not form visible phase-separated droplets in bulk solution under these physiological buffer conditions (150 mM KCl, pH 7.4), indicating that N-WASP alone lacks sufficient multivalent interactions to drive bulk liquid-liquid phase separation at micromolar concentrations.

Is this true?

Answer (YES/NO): NO